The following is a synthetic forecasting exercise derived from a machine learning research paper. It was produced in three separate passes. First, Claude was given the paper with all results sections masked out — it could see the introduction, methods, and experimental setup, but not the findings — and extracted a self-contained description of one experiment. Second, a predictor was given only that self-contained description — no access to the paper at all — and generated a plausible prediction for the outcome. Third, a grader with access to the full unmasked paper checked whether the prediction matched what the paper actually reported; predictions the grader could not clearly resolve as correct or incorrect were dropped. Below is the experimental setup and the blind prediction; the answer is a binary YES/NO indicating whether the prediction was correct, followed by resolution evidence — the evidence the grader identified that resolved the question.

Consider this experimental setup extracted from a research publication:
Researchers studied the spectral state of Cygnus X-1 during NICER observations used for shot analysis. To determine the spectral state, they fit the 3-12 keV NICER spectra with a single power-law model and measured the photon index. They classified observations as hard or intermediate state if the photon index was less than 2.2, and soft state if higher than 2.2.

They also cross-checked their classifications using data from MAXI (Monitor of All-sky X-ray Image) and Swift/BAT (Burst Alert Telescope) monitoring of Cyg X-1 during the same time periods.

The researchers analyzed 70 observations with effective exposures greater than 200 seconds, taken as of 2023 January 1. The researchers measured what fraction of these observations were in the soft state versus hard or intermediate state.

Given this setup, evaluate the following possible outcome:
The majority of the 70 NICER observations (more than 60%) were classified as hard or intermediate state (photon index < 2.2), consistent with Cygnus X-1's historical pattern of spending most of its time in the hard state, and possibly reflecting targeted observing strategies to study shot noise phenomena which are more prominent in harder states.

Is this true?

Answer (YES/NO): YES